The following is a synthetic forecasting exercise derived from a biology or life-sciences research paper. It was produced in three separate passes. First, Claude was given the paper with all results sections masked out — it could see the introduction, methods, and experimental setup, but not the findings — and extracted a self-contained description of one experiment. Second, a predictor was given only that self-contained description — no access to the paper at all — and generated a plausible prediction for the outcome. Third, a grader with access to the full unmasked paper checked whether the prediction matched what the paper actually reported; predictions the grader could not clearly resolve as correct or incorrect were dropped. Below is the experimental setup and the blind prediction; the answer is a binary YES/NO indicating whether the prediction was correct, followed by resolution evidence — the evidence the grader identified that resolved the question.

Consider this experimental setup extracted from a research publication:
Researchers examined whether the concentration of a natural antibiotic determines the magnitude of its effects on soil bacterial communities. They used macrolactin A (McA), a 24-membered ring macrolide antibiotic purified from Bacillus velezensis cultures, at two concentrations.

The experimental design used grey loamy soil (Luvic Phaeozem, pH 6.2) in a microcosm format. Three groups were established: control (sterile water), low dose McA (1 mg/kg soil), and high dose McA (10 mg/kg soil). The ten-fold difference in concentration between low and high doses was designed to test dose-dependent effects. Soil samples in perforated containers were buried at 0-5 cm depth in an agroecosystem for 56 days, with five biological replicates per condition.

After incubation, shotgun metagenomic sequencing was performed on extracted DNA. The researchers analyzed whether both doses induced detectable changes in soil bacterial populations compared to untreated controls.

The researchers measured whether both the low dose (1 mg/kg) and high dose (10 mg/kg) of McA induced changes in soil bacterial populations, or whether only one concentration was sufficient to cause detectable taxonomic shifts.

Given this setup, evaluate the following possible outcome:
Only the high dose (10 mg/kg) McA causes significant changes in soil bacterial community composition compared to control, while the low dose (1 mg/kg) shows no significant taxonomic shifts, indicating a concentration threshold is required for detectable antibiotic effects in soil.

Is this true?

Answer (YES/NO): NO